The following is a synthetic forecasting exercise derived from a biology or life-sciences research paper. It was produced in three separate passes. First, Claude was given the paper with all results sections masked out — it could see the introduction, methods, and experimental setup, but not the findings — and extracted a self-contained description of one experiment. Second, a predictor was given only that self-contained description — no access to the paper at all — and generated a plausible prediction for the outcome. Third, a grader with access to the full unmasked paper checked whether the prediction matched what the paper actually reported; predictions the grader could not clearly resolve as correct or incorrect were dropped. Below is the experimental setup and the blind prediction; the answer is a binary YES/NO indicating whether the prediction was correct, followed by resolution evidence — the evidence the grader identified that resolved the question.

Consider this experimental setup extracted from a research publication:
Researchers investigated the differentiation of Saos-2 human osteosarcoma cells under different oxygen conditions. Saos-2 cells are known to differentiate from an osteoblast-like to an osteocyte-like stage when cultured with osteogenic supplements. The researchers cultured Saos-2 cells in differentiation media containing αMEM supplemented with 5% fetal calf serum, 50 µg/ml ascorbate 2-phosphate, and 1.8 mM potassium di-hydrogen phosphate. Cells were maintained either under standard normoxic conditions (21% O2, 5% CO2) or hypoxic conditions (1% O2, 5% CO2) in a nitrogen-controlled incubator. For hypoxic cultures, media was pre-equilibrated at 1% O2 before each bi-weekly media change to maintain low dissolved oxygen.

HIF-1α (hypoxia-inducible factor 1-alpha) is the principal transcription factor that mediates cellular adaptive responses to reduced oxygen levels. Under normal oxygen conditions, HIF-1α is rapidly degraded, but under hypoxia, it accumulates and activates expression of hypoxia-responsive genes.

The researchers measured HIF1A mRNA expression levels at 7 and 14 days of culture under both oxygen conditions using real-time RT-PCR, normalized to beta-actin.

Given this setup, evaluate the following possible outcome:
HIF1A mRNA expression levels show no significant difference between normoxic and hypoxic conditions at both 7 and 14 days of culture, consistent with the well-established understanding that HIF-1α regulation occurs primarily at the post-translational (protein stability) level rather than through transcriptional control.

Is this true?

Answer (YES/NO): NO